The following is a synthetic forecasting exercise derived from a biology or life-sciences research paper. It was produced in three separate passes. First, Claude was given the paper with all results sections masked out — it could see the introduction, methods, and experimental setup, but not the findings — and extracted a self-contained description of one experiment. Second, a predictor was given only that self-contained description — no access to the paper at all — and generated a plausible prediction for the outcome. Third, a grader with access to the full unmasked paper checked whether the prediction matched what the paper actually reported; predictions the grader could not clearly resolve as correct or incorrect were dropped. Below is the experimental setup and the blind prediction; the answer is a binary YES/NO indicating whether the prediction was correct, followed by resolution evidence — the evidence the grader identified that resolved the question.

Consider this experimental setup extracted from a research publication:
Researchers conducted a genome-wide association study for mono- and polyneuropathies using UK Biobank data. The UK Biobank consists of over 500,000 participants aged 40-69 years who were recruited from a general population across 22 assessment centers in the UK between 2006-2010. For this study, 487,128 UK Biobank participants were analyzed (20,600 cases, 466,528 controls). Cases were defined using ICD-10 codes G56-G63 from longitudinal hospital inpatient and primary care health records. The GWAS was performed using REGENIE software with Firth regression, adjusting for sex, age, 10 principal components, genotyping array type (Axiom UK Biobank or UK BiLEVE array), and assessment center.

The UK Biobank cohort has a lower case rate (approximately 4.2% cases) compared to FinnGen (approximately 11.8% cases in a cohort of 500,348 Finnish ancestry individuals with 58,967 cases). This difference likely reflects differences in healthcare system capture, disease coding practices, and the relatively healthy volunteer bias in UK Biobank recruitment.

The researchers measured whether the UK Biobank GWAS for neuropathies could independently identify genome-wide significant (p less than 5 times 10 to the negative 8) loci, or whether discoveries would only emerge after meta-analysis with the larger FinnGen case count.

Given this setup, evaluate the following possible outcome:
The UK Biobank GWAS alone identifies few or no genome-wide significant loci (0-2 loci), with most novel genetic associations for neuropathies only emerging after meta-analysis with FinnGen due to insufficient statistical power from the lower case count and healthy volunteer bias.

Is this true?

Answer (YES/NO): NO